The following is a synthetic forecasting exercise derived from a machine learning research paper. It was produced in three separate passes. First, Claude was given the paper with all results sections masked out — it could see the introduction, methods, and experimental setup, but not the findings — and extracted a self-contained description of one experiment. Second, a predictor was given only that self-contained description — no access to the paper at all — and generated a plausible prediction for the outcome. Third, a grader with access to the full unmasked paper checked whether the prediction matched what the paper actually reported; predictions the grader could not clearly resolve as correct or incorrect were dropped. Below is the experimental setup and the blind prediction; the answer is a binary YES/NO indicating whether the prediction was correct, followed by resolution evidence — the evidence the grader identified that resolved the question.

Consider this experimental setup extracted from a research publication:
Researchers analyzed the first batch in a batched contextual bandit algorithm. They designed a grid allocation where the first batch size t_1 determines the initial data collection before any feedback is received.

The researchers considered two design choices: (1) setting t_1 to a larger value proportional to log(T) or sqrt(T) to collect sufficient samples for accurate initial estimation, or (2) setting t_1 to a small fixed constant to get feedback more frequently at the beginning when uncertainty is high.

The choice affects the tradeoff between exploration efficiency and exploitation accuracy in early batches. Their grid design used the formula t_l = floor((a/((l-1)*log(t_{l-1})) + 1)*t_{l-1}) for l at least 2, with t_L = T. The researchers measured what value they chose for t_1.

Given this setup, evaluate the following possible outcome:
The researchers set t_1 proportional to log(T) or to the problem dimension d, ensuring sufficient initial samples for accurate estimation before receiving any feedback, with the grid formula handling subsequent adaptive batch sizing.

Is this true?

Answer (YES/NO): NO